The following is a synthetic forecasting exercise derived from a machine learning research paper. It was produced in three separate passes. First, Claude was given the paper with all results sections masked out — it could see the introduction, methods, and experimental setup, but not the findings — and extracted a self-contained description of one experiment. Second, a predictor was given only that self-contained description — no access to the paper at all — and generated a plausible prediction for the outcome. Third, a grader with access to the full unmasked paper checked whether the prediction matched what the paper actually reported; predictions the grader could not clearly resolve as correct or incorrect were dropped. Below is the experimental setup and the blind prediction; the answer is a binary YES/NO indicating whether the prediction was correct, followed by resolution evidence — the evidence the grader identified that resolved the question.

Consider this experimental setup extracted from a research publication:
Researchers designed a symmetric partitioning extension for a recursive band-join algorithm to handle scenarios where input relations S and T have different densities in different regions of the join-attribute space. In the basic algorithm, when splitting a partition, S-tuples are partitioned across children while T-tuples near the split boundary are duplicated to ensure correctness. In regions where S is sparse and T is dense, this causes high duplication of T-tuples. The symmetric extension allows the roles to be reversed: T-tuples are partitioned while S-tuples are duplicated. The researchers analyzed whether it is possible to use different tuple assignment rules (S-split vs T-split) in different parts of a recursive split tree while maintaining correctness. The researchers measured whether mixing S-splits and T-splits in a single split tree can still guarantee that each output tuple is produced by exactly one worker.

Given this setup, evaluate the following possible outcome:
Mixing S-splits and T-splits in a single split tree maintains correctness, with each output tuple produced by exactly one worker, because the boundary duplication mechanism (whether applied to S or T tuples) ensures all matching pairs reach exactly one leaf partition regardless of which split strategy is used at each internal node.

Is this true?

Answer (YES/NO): YES